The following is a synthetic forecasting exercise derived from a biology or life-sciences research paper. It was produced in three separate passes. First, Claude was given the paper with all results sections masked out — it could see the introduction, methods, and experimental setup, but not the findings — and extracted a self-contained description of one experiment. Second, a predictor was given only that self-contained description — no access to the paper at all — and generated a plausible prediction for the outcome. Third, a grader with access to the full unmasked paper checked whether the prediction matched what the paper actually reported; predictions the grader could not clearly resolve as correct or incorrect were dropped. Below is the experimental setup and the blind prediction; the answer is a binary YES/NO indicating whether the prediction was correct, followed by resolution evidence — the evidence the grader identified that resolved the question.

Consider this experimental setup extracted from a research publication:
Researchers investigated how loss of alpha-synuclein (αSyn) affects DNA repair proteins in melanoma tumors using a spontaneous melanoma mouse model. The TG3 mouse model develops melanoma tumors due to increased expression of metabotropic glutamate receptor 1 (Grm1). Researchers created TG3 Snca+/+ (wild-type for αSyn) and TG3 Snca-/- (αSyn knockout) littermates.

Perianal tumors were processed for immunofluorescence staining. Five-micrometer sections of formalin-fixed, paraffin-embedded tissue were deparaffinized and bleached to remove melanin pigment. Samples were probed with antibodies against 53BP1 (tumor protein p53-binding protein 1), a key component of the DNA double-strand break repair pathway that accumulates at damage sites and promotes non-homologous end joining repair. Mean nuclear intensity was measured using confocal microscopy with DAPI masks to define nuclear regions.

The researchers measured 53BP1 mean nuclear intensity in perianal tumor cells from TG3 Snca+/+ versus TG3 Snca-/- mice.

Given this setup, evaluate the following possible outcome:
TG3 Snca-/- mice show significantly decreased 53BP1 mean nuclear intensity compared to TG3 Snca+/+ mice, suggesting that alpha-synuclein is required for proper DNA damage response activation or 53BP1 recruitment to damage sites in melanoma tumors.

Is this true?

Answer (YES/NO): NO